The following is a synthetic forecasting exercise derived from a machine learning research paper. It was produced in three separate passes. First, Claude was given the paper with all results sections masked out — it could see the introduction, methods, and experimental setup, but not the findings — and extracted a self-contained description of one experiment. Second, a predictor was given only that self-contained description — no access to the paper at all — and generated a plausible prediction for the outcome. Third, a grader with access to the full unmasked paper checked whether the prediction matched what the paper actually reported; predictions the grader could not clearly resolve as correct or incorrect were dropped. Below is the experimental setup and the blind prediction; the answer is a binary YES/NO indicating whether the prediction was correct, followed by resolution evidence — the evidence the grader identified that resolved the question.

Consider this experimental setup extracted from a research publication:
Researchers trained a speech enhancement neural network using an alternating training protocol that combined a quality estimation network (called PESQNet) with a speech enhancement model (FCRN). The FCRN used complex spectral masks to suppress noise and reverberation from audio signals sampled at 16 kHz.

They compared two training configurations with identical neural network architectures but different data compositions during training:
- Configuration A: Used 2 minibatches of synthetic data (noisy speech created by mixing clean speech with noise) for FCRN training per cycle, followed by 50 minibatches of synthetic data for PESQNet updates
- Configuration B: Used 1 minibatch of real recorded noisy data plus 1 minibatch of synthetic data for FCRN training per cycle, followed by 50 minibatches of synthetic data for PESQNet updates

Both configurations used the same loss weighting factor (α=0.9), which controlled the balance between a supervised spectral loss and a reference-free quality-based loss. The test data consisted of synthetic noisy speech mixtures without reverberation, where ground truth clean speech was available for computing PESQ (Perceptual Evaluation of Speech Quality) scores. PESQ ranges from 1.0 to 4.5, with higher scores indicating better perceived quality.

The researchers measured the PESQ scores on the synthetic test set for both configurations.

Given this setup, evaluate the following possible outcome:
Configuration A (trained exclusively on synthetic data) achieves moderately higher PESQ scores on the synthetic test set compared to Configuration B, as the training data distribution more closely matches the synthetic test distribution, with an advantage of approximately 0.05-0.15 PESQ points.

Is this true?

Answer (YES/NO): YES